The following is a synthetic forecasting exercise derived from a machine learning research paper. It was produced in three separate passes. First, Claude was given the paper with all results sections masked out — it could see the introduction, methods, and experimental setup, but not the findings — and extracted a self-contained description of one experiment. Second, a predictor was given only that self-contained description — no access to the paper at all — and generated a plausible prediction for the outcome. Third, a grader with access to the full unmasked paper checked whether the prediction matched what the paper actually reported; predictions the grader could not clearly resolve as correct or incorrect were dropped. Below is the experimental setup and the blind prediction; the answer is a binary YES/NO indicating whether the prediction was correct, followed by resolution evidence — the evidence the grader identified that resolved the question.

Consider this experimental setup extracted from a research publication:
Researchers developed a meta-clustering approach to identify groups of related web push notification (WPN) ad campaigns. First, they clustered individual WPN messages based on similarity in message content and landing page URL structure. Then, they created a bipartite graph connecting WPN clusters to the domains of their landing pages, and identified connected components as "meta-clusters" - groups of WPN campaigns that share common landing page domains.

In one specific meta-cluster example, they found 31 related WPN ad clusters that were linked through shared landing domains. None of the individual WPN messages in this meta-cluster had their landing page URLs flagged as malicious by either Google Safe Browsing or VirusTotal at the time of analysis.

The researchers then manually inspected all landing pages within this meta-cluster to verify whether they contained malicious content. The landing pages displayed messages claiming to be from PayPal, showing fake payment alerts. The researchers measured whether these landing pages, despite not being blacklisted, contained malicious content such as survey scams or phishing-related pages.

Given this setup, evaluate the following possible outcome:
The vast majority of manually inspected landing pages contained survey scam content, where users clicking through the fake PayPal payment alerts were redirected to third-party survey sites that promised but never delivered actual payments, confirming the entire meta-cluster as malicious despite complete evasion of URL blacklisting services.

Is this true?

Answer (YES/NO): NO